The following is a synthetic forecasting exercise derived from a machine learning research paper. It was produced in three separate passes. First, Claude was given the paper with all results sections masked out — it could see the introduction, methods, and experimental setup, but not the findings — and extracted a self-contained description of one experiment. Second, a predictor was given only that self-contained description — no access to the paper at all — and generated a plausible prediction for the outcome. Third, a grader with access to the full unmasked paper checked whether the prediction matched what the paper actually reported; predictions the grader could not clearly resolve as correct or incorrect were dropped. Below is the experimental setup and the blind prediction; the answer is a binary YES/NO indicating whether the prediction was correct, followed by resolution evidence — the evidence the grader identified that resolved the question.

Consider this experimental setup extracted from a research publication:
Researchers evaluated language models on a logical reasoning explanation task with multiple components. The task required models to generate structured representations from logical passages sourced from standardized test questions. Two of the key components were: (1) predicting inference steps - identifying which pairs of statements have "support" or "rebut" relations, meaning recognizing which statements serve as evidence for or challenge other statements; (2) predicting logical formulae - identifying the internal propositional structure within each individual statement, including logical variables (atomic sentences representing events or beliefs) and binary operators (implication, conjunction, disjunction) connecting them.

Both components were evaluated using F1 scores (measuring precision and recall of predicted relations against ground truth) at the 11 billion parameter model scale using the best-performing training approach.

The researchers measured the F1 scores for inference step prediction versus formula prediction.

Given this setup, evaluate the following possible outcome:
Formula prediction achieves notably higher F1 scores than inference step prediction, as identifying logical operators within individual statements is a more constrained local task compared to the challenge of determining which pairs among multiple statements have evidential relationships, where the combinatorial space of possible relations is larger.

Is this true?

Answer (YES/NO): YES